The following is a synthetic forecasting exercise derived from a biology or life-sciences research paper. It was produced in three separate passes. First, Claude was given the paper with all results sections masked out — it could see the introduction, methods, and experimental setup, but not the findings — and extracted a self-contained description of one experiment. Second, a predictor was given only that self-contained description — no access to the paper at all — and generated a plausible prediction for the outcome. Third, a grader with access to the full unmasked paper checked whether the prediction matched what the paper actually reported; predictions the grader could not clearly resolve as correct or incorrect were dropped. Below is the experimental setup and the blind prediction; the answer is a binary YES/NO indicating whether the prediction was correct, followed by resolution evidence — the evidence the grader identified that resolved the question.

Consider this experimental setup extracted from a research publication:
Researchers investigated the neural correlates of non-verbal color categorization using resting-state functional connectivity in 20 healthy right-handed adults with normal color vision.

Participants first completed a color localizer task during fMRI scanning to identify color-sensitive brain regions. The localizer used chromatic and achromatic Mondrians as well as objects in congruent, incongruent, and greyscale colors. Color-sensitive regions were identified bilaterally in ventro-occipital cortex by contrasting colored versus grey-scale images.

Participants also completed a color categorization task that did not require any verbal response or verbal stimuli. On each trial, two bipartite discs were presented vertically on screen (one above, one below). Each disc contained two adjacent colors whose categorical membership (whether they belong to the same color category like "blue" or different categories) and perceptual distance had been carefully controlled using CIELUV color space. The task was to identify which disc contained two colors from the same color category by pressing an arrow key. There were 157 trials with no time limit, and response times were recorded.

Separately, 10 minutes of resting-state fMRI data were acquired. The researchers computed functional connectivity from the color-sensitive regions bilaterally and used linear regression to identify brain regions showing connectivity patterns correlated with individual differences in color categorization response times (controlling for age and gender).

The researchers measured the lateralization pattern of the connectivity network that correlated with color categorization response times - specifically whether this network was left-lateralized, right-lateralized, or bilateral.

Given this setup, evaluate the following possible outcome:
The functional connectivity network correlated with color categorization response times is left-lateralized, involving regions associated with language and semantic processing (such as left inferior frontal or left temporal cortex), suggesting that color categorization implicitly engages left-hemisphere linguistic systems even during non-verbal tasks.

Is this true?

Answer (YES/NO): NO